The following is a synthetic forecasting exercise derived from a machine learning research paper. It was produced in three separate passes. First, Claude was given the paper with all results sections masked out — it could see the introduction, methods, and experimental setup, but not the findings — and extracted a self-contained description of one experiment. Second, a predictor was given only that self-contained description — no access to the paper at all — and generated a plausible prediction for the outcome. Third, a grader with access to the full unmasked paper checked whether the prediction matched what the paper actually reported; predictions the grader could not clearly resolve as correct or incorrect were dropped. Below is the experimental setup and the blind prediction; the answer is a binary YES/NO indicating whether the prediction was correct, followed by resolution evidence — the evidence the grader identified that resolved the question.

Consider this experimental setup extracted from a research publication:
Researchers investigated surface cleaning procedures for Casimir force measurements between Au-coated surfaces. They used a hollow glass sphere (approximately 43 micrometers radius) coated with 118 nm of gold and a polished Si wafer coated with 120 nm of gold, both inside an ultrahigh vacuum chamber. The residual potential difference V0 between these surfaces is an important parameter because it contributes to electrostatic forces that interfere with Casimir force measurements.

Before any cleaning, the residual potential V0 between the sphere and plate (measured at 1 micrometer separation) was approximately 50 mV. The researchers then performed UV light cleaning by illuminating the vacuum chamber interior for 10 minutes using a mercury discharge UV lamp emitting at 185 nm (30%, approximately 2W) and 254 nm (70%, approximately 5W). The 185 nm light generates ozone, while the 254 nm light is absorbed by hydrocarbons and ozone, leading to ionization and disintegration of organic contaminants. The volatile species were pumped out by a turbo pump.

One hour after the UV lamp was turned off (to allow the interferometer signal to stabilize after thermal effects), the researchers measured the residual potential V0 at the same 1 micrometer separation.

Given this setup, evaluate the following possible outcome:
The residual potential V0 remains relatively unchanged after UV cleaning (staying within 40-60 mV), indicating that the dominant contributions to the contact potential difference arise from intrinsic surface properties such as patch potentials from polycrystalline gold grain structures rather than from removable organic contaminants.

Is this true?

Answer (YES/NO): NO